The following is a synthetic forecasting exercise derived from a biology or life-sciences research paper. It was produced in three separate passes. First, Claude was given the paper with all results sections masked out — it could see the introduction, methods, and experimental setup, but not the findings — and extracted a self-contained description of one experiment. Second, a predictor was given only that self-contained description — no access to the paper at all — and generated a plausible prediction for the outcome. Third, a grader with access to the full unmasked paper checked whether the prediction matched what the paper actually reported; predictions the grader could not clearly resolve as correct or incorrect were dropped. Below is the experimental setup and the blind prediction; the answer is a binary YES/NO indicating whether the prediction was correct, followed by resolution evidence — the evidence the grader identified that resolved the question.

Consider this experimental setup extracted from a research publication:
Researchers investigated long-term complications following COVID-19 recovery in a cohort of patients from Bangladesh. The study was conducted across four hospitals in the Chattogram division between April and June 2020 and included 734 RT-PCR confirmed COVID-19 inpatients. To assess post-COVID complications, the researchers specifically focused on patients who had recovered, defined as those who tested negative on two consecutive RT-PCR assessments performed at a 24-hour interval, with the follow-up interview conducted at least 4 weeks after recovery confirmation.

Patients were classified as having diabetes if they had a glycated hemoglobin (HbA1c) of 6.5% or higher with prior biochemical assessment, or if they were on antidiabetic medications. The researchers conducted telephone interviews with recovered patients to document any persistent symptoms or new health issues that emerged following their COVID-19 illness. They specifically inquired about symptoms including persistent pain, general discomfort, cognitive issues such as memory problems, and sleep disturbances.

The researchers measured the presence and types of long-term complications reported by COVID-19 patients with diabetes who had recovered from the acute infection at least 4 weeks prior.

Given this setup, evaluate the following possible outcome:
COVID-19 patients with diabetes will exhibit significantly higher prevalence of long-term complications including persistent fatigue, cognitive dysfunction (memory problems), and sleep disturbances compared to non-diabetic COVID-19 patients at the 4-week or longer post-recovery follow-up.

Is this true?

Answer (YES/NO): NO